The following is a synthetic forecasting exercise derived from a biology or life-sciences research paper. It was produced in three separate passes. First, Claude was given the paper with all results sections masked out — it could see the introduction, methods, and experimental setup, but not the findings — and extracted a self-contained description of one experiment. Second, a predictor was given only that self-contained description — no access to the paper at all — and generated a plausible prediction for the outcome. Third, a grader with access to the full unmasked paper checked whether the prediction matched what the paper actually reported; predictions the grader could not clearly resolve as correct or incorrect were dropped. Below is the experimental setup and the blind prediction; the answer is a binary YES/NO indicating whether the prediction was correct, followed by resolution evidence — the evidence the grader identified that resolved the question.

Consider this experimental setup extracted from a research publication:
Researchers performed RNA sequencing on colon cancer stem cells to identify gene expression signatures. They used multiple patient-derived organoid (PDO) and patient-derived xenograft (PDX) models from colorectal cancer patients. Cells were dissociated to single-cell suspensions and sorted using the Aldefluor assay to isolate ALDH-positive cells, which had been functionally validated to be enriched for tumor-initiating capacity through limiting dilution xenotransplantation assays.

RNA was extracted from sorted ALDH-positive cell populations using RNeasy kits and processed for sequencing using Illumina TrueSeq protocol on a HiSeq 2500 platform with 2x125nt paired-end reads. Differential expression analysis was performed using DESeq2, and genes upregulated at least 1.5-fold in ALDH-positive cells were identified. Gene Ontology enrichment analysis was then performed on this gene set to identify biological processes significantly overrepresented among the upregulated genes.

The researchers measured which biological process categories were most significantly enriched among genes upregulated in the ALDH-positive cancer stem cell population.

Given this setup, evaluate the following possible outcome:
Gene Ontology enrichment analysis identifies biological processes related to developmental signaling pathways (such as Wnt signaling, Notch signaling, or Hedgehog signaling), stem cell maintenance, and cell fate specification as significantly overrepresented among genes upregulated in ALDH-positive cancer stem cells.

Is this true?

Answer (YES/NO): NO